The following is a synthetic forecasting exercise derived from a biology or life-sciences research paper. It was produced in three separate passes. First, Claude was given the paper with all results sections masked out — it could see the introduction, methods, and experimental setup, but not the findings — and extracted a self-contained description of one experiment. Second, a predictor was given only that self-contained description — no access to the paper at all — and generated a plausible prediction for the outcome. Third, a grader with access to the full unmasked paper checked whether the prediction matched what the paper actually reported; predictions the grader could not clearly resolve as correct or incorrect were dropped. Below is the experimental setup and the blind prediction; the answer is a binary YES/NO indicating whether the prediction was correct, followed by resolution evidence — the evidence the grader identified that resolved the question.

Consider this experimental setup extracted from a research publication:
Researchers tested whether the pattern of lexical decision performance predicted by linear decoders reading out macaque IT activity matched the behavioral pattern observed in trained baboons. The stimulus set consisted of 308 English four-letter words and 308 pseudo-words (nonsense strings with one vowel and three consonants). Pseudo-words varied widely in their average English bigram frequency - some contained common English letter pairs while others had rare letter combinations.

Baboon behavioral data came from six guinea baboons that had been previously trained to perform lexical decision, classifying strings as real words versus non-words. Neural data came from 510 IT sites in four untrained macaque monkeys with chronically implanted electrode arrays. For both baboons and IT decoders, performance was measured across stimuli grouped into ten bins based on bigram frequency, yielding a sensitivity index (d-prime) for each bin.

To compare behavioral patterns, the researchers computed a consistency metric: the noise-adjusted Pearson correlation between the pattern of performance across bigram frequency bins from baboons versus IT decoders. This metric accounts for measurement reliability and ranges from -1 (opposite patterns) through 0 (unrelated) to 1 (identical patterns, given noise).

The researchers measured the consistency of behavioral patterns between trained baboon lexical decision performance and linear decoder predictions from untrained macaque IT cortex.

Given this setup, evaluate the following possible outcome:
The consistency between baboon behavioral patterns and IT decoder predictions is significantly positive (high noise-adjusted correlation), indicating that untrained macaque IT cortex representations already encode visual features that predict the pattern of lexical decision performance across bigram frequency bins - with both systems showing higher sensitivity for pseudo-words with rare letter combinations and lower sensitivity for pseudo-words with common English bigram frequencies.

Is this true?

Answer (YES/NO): YES